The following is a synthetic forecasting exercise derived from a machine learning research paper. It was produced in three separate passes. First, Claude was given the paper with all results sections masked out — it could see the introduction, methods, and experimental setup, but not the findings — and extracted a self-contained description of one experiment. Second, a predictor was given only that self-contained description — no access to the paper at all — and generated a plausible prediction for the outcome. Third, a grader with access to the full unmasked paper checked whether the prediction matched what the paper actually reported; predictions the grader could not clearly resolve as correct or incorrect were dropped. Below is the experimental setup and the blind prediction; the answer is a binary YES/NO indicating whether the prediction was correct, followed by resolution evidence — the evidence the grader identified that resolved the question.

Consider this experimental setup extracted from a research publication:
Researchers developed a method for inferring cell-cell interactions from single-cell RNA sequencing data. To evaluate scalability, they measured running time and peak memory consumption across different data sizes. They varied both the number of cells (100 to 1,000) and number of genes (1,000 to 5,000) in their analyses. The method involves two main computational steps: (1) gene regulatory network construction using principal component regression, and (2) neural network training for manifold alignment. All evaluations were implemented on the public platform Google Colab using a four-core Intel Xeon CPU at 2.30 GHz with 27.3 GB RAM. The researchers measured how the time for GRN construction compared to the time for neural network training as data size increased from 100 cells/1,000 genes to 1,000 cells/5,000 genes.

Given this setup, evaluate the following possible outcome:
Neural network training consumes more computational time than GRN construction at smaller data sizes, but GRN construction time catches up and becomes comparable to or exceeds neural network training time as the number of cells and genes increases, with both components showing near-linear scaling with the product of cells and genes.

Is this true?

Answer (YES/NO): NO